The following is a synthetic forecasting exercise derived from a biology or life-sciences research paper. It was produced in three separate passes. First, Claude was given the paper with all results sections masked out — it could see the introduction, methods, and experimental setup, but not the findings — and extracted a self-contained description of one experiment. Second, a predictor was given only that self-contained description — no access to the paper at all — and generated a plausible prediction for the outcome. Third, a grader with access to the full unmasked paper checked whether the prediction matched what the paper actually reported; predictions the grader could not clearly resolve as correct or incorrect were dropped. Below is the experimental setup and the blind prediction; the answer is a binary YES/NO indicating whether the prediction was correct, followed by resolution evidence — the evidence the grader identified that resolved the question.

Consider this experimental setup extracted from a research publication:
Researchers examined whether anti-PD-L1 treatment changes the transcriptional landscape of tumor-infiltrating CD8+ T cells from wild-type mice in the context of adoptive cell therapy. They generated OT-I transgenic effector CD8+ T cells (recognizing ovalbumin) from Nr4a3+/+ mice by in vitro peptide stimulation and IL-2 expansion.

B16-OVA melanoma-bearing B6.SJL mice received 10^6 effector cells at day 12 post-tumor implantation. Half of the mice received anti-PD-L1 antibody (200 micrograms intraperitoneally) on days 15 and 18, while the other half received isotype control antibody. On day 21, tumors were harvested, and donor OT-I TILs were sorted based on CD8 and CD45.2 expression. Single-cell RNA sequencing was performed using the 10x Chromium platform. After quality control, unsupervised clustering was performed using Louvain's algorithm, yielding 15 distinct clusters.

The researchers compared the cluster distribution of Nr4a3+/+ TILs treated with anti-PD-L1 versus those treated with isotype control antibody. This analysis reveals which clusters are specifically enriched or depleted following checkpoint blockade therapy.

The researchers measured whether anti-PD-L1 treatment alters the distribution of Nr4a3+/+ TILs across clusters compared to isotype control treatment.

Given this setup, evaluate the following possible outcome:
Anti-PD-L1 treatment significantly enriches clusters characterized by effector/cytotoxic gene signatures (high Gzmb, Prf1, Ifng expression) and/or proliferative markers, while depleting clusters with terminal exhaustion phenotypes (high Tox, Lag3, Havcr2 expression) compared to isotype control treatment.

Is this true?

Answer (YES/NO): NO